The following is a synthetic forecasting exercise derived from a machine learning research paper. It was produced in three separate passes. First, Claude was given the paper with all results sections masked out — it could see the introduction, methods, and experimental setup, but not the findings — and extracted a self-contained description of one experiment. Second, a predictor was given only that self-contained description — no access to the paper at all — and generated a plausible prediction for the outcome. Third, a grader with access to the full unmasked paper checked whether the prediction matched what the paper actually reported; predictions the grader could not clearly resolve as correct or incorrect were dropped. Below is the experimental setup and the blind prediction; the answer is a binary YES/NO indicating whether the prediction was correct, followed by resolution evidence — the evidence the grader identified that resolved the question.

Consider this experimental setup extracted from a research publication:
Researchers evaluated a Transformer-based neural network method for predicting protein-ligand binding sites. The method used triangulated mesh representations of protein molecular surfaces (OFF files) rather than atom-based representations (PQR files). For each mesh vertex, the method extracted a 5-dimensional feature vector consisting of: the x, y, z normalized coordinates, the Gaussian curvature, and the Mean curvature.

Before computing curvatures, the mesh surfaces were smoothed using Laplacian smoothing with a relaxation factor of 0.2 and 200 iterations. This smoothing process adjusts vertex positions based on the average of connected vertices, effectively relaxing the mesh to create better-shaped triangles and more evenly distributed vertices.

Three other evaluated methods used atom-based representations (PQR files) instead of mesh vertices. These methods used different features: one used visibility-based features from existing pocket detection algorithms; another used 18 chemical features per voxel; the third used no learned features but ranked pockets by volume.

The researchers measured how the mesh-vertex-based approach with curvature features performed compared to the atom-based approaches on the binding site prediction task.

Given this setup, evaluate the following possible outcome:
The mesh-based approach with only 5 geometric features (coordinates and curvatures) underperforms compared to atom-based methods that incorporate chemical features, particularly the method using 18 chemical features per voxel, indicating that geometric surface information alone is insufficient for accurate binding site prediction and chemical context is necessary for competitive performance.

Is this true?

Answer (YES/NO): NO